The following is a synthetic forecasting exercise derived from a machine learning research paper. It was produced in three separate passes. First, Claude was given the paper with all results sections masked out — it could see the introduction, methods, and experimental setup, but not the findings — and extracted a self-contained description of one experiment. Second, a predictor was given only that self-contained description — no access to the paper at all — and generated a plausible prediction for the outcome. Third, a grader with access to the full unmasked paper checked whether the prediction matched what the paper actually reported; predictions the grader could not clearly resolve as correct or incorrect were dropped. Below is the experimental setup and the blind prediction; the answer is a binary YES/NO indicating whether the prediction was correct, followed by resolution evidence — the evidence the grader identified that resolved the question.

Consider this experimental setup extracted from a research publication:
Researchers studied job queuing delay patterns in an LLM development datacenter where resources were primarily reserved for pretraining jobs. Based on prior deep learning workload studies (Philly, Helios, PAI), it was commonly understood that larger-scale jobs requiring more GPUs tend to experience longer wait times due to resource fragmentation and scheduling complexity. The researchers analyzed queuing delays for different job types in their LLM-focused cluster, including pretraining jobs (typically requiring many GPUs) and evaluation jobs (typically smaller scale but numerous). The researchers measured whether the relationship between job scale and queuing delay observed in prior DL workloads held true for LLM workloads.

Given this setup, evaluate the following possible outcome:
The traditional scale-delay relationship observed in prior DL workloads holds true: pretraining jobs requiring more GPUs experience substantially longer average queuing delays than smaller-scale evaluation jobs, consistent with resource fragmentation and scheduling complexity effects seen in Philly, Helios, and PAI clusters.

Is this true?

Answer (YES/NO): NO